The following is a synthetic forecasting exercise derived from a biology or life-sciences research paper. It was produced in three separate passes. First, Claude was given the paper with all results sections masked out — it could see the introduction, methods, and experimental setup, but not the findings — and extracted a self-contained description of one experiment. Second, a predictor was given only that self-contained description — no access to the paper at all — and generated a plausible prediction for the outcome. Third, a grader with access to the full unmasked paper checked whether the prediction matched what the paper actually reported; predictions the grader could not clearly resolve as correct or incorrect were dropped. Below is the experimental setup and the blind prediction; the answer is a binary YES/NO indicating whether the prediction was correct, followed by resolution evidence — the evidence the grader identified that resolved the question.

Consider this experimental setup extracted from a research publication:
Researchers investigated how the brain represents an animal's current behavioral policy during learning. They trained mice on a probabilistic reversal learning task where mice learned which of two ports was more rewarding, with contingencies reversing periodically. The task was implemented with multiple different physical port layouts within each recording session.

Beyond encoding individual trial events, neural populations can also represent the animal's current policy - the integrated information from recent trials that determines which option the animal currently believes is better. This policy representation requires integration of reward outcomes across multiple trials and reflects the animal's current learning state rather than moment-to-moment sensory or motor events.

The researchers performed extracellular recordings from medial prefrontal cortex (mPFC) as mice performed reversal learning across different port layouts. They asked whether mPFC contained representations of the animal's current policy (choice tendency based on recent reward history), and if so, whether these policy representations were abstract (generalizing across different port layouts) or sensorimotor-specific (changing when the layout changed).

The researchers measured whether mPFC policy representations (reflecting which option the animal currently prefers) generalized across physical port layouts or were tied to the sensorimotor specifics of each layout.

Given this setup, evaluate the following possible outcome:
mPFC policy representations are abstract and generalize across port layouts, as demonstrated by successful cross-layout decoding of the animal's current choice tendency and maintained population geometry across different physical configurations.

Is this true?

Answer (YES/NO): NO